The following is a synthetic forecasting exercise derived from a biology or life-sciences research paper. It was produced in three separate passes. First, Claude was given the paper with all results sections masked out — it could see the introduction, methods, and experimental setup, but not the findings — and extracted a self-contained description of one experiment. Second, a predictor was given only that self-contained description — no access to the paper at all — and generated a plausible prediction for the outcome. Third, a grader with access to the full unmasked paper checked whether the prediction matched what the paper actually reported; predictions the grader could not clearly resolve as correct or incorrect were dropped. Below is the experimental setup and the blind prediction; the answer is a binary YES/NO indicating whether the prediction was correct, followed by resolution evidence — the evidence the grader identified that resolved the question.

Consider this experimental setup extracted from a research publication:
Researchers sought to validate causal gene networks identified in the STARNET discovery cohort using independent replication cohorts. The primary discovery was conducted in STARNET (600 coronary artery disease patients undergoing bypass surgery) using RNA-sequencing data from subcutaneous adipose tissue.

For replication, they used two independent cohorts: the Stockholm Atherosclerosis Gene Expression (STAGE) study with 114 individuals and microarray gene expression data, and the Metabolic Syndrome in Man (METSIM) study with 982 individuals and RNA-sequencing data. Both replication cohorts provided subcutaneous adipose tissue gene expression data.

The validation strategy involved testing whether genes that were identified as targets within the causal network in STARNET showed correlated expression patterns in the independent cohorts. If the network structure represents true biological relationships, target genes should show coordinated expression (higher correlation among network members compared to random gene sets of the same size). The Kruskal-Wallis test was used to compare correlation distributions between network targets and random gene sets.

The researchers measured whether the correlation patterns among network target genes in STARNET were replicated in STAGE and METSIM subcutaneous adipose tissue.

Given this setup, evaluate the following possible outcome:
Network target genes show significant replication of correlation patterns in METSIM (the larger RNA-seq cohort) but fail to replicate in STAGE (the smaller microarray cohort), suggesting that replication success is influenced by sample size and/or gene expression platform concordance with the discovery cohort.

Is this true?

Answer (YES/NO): NO